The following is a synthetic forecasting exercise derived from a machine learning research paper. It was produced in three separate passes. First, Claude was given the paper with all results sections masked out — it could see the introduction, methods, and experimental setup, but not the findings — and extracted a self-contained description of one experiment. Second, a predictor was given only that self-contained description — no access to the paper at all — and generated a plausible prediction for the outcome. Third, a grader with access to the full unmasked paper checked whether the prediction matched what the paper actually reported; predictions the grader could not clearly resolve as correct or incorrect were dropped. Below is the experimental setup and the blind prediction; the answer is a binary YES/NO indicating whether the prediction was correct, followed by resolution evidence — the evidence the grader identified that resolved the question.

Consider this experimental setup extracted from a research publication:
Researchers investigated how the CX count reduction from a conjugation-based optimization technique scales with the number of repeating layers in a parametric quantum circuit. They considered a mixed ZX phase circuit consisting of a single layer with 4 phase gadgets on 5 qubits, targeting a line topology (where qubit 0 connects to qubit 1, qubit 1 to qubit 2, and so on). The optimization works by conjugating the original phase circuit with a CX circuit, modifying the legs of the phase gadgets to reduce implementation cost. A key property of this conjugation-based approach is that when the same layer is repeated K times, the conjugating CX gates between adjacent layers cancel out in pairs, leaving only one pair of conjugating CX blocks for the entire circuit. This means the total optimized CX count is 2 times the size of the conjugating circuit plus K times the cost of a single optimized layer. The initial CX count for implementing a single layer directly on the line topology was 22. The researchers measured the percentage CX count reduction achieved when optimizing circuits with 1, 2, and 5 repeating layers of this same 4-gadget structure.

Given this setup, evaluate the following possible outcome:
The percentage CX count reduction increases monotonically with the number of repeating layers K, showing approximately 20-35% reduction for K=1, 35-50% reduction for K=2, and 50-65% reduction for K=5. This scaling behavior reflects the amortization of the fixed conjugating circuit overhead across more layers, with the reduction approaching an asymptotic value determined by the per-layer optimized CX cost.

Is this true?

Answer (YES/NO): NO